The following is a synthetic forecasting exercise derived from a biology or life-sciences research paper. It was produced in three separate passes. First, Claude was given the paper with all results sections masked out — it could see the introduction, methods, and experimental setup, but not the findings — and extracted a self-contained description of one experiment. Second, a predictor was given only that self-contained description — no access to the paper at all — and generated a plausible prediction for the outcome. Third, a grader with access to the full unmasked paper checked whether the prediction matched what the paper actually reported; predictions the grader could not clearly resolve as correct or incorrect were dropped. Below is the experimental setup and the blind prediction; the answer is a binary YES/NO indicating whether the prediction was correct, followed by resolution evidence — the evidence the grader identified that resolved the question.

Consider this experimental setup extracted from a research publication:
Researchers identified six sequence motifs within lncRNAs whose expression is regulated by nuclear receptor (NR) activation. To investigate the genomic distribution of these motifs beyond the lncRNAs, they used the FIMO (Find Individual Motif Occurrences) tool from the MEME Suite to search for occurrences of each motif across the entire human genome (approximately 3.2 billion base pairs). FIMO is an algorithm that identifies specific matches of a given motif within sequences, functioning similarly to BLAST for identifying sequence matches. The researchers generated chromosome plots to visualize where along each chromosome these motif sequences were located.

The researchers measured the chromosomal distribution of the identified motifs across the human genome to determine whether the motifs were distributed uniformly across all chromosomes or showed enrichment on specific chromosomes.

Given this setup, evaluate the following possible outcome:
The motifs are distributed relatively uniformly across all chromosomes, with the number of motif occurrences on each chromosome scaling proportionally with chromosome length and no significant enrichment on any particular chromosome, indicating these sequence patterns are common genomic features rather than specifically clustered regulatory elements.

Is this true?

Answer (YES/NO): NO